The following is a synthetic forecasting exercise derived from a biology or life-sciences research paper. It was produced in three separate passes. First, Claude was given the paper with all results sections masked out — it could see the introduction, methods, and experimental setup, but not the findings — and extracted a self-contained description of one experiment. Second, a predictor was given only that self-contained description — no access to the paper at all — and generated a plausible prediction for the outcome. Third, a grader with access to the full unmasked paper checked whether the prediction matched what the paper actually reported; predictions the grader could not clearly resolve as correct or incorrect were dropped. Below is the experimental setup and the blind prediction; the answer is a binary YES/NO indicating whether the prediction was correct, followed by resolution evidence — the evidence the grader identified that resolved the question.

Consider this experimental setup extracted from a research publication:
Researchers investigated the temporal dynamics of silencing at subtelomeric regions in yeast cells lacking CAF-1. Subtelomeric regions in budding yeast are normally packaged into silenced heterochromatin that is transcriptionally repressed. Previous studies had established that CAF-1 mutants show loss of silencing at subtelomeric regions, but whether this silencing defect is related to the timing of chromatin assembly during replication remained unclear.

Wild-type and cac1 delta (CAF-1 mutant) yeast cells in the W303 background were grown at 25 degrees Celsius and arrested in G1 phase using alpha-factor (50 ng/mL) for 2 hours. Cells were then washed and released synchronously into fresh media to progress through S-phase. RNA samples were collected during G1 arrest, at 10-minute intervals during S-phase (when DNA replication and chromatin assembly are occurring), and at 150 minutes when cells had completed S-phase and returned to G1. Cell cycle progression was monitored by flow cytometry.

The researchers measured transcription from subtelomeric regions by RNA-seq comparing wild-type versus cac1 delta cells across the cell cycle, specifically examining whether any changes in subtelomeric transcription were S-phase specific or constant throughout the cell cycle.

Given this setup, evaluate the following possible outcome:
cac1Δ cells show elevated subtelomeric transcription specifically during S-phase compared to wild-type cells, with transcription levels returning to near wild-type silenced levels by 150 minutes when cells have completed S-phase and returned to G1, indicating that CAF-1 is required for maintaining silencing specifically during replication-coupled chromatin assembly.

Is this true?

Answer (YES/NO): YES